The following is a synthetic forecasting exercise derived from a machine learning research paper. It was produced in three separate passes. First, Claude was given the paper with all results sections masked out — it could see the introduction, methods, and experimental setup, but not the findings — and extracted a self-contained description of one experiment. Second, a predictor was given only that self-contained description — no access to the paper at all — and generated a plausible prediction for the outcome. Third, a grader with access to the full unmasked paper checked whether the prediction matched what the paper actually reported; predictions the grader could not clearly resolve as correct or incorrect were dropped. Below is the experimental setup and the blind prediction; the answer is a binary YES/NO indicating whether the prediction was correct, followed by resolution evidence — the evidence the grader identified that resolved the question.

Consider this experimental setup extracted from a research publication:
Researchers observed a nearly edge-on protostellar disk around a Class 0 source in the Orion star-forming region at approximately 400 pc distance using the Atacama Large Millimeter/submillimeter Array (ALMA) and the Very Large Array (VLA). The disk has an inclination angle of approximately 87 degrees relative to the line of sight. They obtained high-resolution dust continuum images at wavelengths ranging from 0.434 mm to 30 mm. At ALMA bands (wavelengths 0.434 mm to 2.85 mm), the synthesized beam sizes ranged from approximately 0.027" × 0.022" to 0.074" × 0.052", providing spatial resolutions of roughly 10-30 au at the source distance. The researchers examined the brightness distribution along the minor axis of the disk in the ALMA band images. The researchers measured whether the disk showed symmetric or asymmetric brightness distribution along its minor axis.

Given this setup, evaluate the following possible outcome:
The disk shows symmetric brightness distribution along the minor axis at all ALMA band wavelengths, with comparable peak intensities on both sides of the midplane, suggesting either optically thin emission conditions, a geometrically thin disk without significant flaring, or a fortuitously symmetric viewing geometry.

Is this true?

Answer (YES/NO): NO